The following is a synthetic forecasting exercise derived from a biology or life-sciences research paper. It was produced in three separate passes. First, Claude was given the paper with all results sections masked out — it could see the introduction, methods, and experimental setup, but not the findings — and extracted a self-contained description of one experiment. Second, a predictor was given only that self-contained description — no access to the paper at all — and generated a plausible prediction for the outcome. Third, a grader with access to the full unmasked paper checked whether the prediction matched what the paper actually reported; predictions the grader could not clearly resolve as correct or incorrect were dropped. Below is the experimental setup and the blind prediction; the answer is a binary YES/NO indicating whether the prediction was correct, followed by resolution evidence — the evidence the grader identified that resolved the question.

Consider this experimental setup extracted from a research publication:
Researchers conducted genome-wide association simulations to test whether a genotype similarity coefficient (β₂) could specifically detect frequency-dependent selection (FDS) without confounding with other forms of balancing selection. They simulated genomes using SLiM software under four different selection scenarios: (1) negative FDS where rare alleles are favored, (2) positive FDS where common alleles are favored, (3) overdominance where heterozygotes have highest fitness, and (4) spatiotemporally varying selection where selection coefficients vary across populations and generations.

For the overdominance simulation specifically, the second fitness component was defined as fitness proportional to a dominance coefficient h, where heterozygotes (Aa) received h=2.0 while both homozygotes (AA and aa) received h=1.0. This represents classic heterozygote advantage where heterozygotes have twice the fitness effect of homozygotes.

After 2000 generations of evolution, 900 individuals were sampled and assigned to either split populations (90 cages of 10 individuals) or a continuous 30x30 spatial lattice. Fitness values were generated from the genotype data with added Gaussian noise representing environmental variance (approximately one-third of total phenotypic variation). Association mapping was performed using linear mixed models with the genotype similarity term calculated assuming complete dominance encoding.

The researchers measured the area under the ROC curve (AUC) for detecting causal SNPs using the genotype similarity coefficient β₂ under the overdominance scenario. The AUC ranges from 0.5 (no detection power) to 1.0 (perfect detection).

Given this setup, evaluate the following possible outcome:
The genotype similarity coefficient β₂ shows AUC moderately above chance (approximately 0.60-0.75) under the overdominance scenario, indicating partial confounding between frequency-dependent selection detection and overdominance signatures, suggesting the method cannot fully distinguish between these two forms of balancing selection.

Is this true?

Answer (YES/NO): NO